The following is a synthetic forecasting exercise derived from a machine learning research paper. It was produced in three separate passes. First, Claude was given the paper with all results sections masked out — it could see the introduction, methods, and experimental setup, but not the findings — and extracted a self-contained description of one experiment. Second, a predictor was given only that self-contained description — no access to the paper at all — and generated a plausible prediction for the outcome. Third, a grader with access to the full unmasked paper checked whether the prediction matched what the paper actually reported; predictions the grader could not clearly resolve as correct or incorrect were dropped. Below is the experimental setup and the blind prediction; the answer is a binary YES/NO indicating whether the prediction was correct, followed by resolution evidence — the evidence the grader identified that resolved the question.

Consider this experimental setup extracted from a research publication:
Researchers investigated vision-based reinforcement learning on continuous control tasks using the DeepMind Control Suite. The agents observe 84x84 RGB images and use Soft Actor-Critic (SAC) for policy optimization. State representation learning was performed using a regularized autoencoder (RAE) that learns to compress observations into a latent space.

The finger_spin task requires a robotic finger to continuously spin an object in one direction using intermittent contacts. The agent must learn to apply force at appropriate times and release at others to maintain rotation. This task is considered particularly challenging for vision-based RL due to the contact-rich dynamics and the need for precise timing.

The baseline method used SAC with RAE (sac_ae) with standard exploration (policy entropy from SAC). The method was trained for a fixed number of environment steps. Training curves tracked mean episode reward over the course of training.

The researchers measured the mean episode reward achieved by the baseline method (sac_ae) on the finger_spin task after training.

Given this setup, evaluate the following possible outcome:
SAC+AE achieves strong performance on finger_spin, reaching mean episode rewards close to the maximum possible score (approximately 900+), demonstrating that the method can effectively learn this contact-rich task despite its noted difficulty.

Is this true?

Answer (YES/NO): NO